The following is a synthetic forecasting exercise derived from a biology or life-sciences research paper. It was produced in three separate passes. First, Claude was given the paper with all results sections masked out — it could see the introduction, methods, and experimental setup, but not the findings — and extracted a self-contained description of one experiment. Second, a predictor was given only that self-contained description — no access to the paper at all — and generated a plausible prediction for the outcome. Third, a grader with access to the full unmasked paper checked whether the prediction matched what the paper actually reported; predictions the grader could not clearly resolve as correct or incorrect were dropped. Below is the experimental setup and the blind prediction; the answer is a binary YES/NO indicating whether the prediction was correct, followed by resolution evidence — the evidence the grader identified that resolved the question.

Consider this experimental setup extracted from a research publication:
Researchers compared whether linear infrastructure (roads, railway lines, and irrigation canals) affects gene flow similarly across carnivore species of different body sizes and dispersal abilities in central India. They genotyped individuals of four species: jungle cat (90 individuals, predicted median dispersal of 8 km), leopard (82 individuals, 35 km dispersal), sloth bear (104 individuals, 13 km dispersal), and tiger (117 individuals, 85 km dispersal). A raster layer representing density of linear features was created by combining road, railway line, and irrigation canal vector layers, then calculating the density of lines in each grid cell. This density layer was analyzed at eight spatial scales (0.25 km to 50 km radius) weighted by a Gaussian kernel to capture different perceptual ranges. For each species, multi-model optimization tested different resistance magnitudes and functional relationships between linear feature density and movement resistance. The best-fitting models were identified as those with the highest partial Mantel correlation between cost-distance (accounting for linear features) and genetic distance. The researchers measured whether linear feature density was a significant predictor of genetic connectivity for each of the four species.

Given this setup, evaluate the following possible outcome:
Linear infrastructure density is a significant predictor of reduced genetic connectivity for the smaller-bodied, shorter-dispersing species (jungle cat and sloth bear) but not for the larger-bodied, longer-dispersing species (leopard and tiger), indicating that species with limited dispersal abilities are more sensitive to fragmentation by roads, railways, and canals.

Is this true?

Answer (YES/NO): NO